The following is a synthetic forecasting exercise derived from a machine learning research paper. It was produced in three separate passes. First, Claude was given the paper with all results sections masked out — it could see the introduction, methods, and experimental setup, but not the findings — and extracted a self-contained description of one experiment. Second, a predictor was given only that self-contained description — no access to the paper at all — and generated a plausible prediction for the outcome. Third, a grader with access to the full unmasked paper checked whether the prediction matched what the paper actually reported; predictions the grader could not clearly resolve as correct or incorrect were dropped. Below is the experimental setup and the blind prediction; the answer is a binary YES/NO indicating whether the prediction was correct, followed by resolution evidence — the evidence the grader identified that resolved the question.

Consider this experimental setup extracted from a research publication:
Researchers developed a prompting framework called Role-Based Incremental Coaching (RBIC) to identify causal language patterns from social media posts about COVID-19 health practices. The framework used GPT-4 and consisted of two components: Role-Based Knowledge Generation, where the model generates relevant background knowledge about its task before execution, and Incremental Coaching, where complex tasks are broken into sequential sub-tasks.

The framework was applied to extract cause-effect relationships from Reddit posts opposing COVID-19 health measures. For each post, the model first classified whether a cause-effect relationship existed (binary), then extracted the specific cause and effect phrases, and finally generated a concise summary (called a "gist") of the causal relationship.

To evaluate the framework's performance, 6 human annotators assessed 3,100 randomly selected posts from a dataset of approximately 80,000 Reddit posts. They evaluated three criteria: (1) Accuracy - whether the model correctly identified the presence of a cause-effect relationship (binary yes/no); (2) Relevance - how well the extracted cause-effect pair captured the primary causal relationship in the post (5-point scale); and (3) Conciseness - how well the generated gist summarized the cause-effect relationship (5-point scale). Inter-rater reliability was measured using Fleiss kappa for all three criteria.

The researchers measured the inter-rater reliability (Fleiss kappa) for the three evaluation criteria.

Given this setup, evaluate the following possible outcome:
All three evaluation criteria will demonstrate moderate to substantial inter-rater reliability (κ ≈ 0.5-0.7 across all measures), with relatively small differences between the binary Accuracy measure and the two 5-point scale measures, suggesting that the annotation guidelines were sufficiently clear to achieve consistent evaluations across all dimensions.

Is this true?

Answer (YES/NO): NO